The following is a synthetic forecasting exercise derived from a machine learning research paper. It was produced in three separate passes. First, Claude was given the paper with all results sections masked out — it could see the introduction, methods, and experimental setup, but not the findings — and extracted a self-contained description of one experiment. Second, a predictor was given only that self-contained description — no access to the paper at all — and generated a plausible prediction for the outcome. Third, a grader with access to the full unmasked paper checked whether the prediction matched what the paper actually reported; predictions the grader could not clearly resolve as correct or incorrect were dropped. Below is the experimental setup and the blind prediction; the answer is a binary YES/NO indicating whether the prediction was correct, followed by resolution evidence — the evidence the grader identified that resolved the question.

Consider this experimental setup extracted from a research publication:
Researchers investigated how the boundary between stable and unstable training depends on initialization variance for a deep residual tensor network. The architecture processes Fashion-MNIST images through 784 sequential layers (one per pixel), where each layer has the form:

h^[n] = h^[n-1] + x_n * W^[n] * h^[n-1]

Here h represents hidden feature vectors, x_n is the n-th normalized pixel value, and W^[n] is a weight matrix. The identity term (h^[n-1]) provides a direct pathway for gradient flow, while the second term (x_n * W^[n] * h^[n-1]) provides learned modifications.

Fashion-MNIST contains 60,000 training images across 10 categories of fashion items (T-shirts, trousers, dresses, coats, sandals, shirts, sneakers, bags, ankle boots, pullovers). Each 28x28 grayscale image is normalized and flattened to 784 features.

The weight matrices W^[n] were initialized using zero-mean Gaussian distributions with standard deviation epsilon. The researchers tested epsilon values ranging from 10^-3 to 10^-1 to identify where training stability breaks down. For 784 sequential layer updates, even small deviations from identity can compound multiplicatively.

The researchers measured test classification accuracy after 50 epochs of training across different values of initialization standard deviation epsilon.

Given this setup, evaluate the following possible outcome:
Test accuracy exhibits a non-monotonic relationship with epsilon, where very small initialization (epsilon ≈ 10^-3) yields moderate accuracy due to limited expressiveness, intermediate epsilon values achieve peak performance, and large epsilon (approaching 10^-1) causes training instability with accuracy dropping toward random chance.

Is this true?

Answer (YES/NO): NO